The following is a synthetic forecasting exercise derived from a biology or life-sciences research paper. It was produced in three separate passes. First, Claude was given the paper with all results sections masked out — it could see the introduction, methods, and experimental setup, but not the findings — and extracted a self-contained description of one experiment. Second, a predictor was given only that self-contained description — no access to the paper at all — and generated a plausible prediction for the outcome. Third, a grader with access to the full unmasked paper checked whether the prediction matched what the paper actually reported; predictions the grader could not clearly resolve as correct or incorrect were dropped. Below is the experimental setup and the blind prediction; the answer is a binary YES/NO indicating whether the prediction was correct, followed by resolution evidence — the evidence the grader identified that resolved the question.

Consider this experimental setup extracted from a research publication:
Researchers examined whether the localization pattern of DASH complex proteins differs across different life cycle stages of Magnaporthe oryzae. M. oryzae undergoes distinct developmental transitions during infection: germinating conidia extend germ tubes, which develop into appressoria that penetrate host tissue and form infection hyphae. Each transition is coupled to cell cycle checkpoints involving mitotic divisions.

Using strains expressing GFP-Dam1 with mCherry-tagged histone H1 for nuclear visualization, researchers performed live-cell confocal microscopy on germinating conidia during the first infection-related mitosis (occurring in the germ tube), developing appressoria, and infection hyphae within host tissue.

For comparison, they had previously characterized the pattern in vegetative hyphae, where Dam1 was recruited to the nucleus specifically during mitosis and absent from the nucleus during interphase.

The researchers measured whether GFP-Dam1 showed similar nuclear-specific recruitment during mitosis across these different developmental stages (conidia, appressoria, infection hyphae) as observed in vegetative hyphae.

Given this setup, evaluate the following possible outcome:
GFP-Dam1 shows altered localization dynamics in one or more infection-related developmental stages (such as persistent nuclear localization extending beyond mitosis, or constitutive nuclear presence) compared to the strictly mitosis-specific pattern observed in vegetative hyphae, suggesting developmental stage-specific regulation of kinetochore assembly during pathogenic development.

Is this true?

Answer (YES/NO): NO